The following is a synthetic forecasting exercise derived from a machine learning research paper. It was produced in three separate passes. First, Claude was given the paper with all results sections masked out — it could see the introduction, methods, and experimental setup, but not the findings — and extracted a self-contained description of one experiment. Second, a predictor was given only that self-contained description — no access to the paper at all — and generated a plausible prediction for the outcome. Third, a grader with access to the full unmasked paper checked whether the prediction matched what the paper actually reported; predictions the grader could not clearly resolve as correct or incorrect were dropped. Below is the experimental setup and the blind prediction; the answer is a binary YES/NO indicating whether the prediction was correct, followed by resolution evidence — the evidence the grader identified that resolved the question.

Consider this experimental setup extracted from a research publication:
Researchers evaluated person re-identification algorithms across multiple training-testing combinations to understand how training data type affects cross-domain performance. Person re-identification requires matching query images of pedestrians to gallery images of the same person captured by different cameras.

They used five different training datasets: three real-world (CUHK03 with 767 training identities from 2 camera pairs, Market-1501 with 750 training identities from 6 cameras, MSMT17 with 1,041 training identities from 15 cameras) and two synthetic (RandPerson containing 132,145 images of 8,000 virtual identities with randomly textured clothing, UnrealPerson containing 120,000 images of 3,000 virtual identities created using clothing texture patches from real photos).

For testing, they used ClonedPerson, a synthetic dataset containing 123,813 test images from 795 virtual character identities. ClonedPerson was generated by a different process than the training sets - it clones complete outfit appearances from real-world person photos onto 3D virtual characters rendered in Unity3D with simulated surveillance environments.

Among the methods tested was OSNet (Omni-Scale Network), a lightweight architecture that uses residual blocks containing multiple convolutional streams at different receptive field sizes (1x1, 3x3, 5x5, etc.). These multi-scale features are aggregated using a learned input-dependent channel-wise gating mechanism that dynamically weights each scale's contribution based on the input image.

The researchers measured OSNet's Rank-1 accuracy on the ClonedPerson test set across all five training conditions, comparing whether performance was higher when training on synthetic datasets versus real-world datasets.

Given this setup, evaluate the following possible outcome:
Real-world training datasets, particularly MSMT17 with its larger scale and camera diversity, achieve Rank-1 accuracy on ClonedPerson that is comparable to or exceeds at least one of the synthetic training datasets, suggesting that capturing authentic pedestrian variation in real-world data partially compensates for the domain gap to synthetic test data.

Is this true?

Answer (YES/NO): NO